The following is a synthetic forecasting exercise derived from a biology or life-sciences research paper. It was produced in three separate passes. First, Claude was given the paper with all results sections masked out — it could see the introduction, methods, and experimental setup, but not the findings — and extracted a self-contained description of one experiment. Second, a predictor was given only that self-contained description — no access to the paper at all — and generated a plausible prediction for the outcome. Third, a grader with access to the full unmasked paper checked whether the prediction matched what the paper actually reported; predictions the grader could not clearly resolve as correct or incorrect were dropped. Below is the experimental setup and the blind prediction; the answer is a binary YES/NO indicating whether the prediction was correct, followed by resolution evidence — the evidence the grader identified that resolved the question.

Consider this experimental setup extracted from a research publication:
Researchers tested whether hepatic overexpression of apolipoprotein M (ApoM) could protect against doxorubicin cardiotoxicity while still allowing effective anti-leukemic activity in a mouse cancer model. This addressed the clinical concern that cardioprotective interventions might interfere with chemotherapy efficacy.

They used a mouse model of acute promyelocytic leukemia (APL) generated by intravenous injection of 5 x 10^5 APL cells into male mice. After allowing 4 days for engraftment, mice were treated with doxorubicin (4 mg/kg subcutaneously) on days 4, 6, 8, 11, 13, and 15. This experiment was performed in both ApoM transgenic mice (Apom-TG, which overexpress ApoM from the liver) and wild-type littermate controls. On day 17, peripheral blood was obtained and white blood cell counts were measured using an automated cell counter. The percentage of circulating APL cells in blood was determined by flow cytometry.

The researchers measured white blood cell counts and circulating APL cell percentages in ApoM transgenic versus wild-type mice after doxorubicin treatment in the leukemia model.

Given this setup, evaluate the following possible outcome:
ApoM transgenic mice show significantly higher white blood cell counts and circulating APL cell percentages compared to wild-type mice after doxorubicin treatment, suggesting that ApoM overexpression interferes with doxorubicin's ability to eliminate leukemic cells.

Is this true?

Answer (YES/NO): NO